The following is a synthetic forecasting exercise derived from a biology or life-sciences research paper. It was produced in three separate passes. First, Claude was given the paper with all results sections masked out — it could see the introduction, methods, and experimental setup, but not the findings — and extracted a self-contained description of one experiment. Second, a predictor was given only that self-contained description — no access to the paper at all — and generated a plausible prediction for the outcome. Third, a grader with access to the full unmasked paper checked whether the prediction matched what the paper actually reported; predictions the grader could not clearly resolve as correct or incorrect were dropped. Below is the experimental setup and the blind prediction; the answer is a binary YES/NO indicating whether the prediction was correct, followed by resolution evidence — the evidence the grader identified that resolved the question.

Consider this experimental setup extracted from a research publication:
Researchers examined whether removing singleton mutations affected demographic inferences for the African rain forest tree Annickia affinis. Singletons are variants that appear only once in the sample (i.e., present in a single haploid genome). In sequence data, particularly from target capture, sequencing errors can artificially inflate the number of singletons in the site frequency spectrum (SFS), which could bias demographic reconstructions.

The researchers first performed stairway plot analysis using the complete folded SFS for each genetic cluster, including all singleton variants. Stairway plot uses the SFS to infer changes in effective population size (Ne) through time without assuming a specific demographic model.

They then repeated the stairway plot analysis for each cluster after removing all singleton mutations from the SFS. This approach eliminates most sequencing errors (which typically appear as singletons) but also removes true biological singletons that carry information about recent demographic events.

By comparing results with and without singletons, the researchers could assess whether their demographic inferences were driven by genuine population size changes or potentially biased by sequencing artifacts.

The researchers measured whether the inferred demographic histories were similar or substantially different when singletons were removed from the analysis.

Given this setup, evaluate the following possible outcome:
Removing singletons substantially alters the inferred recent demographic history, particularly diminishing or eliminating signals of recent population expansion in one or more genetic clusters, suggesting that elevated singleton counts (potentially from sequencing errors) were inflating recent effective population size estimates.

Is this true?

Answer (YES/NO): NO